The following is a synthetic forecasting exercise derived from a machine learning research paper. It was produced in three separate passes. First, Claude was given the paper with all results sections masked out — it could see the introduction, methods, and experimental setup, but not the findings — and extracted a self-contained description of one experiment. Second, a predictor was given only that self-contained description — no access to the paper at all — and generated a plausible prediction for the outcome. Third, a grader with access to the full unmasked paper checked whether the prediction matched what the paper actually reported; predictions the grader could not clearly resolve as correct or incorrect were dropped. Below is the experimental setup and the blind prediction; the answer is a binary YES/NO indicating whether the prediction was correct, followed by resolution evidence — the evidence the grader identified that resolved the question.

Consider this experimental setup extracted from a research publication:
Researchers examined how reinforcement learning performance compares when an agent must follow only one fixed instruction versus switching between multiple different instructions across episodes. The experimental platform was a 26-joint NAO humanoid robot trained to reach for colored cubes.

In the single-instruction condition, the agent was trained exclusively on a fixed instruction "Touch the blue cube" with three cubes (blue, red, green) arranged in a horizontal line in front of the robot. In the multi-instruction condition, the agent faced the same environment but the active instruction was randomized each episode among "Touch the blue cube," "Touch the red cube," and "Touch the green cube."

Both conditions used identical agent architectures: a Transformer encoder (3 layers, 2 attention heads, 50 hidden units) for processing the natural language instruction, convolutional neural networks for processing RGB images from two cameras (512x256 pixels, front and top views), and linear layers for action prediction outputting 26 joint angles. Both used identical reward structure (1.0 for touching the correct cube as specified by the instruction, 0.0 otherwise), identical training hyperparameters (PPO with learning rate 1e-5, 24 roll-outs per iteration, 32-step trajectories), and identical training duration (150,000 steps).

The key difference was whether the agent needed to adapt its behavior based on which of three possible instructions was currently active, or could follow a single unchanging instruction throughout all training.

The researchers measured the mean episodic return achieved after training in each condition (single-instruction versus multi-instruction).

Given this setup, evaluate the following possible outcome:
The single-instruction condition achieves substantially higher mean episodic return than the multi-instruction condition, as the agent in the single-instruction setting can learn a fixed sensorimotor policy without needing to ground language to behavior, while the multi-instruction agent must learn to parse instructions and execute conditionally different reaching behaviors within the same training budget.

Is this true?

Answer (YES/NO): NO